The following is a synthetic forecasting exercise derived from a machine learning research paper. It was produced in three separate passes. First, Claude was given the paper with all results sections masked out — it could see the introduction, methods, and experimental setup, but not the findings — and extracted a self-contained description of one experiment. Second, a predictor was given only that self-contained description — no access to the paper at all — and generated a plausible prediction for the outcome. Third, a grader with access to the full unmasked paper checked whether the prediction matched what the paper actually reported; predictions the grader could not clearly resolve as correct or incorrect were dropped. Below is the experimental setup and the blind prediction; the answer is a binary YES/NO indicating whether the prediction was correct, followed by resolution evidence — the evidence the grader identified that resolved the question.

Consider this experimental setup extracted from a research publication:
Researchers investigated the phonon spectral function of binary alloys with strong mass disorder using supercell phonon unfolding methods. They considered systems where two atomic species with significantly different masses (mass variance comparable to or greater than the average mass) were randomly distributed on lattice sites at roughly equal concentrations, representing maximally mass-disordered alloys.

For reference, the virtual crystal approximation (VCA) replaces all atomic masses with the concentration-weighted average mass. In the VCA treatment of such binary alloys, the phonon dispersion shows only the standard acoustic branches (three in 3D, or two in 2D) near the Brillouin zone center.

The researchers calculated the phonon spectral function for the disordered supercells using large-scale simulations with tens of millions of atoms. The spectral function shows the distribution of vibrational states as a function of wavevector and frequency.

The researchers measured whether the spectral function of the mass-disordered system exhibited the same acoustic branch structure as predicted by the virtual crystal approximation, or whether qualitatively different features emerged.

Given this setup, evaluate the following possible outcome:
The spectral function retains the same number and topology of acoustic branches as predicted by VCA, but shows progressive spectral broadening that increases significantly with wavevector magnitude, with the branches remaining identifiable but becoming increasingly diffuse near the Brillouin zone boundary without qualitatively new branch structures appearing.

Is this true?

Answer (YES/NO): NO